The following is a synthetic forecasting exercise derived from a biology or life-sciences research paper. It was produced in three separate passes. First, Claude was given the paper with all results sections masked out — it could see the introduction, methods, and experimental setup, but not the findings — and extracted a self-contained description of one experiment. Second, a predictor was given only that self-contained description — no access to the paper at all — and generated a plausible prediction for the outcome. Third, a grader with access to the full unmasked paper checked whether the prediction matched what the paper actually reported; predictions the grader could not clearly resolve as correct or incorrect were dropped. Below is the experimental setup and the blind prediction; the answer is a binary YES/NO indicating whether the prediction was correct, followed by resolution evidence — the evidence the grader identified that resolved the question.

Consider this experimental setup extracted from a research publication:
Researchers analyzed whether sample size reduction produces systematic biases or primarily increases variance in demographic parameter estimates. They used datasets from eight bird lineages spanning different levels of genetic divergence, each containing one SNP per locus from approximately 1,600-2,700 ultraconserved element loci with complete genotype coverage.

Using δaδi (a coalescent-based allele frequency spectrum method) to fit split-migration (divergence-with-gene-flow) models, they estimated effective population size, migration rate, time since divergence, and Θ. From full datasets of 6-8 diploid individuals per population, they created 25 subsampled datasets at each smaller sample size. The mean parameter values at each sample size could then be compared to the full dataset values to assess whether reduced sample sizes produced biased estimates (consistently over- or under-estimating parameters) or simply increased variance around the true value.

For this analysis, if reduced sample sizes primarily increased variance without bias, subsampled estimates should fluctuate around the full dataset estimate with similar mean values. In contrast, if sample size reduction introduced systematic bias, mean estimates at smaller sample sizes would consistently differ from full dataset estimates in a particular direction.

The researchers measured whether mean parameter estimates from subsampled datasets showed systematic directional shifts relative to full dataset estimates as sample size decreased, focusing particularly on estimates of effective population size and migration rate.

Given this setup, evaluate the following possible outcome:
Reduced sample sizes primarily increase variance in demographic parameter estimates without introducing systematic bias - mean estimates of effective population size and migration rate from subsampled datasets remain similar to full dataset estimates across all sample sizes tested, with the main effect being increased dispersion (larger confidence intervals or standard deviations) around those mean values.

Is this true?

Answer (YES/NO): NO